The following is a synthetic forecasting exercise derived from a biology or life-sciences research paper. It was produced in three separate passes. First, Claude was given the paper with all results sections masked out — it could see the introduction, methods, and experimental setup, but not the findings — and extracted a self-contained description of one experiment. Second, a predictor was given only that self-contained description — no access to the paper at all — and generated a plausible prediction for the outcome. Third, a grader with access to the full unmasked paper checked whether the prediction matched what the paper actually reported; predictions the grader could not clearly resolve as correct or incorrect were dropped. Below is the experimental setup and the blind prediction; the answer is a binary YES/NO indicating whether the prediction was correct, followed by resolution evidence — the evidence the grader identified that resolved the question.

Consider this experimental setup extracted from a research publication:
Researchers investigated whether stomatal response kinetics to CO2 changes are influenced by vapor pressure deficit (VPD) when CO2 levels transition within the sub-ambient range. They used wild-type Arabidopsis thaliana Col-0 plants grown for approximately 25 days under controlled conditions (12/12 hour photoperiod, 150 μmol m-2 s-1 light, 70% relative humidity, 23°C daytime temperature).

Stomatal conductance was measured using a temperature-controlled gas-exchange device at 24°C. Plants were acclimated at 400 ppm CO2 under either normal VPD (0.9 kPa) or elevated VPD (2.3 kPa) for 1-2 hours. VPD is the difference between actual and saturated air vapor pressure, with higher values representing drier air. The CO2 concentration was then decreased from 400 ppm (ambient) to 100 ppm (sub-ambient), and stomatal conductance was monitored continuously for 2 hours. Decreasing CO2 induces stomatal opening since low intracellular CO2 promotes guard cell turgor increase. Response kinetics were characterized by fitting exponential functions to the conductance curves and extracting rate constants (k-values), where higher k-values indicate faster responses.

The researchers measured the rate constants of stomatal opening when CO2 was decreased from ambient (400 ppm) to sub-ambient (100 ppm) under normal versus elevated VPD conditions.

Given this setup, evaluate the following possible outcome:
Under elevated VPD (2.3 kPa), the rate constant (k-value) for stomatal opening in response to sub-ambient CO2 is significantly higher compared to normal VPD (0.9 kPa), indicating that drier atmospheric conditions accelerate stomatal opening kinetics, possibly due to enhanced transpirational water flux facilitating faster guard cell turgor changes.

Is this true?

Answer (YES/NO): YES